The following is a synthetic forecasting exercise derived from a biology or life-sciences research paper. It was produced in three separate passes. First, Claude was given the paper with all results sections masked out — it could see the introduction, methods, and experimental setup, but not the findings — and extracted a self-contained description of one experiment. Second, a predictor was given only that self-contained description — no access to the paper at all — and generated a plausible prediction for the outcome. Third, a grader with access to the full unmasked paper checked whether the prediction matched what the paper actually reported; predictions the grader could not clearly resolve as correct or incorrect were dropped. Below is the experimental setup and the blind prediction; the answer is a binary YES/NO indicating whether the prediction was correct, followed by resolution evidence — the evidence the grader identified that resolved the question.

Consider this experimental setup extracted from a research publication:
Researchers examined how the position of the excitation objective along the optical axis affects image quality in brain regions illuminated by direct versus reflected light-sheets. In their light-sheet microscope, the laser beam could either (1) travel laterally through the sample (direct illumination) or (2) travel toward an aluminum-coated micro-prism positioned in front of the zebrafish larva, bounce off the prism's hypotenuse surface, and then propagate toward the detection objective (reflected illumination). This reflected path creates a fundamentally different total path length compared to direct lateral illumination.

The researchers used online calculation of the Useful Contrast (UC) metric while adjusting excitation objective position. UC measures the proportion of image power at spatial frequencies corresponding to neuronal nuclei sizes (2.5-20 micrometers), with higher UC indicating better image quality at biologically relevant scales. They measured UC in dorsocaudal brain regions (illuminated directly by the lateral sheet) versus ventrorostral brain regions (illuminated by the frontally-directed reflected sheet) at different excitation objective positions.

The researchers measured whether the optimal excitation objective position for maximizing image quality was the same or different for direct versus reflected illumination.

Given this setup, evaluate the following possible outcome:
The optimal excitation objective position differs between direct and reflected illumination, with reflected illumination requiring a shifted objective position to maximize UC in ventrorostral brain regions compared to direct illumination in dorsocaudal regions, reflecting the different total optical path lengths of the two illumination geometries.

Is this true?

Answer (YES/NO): YES